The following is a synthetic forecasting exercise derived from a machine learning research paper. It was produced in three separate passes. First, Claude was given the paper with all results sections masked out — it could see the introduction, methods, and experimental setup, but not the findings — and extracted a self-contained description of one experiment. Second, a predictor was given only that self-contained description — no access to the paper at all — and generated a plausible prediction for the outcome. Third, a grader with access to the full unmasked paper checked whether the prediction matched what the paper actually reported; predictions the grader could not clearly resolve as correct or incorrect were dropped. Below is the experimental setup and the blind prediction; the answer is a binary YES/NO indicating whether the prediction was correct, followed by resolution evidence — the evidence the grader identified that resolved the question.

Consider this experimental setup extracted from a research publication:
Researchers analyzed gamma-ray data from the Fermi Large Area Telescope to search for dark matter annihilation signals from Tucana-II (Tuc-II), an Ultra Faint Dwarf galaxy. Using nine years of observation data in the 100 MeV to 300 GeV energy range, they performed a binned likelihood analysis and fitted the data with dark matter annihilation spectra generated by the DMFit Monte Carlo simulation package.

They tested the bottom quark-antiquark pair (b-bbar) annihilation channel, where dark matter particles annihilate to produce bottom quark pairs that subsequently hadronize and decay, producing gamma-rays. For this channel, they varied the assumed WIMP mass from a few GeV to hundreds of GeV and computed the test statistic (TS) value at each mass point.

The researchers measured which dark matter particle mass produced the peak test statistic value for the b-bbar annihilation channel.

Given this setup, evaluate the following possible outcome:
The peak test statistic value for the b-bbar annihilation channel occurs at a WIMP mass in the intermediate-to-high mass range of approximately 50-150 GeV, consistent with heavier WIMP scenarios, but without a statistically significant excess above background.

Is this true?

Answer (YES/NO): NO